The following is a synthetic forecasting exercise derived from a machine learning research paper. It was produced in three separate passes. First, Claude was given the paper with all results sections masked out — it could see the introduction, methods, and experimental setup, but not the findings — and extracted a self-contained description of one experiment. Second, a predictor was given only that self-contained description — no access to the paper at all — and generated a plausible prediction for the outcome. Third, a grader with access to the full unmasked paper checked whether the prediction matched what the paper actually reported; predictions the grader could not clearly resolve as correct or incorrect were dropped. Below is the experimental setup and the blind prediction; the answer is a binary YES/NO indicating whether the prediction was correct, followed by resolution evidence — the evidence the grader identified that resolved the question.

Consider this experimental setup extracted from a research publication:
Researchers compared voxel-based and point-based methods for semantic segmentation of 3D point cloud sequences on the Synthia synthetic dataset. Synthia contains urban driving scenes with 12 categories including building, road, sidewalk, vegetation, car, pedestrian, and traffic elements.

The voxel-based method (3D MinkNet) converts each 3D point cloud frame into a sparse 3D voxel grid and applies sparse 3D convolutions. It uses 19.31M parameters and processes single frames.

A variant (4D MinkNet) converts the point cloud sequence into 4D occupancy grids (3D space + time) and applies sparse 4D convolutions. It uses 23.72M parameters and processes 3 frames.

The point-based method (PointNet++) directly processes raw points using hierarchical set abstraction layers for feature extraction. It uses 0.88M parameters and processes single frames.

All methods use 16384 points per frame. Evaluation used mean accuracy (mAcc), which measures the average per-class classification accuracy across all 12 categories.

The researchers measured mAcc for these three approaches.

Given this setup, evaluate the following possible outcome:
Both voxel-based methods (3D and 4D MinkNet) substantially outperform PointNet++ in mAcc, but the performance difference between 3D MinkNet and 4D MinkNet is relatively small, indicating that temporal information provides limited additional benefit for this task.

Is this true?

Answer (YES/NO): NO